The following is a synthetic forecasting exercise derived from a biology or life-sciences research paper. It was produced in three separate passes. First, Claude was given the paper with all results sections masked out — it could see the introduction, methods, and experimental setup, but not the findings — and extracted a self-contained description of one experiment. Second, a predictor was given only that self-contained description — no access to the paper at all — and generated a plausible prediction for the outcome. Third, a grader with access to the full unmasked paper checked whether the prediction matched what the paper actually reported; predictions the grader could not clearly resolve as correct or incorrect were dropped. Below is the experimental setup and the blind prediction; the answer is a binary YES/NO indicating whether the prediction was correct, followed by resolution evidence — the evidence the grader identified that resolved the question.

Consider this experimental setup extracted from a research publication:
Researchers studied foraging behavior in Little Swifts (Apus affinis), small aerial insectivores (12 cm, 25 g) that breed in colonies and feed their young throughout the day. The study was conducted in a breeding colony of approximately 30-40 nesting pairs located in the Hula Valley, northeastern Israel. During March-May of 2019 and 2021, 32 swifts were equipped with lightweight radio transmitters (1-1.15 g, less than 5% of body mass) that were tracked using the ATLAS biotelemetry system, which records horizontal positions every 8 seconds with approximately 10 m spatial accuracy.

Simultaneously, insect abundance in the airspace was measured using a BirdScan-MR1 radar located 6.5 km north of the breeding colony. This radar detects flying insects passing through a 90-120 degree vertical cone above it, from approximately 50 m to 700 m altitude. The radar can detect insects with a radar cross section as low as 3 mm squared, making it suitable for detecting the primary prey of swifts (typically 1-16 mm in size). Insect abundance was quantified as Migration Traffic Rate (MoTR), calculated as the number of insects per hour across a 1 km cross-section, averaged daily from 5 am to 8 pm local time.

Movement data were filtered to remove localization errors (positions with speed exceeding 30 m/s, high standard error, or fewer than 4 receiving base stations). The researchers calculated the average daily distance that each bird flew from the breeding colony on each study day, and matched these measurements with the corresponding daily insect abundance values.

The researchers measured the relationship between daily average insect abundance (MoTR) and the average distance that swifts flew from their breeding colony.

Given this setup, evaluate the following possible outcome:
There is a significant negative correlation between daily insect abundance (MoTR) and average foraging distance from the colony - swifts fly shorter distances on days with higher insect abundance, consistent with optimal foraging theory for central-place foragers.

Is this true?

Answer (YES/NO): YES